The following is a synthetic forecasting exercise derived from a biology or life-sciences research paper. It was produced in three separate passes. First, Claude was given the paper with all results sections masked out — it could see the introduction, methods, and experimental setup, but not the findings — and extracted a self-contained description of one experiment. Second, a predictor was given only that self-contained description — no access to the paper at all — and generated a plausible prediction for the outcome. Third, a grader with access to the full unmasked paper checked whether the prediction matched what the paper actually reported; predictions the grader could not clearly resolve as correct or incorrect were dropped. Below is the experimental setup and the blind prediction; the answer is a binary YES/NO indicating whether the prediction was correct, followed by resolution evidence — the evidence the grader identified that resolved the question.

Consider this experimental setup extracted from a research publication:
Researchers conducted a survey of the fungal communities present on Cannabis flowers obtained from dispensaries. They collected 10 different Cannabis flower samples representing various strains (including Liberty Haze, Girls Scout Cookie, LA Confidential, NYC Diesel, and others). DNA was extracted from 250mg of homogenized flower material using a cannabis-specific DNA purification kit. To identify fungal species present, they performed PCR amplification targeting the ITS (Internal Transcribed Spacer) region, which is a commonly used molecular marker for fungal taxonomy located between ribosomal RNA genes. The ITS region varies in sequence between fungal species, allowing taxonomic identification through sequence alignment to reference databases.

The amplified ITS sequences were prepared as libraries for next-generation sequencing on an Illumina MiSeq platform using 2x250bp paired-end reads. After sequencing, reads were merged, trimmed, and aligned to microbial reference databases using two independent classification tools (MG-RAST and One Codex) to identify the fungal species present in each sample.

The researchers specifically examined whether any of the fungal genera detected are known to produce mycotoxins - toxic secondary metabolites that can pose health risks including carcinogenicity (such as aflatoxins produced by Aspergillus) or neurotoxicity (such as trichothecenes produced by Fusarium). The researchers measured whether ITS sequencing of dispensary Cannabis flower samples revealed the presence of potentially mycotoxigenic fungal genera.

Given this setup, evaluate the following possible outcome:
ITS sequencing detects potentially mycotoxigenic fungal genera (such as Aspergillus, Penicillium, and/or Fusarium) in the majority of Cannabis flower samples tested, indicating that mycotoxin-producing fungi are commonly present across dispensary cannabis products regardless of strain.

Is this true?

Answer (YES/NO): YES